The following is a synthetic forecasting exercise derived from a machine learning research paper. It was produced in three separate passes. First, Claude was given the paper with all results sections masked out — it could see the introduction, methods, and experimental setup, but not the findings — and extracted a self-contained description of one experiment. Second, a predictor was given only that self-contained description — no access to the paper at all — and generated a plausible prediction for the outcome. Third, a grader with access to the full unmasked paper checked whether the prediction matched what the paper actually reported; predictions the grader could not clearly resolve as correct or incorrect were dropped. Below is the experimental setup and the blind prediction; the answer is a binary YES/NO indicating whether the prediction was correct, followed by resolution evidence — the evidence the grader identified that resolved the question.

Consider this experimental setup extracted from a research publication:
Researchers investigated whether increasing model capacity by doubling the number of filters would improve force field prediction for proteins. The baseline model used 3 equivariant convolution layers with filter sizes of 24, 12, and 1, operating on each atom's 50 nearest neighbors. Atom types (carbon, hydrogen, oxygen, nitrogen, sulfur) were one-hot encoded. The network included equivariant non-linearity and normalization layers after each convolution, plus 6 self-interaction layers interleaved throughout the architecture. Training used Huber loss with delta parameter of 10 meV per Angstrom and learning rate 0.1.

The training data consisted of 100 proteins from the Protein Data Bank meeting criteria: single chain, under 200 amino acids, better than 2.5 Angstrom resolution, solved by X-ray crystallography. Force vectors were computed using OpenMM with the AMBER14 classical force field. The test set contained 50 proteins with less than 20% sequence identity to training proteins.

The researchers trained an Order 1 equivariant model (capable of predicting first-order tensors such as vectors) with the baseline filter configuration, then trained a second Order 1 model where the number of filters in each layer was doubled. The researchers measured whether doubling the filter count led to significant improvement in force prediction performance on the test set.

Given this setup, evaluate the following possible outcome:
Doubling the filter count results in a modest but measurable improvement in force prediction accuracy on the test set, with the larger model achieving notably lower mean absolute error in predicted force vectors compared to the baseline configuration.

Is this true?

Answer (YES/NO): NO